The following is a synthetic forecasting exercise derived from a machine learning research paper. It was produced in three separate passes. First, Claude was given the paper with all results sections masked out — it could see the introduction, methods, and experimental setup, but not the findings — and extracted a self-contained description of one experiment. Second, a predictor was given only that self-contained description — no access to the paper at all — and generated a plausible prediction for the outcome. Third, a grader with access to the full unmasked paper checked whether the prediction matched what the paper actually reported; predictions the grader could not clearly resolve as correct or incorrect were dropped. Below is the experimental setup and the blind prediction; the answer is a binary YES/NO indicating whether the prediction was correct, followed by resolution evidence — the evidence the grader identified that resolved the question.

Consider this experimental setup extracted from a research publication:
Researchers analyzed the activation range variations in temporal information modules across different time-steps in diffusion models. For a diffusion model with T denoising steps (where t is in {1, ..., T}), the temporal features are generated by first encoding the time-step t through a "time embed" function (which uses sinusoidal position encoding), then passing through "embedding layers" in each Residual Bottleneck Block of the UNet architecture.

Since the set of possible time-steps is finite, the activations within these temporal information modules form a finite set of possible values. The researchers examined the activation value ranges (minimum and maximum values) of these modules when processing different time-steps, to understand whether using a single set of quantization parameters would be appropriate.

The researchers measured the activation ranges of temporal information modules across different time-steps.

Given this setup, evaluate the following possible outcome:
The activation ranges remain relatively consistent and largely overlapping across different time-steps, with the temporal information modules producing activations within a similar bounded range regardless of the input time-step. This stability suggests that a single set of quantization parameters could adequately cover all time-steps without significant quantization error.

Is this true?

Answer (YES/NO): NO